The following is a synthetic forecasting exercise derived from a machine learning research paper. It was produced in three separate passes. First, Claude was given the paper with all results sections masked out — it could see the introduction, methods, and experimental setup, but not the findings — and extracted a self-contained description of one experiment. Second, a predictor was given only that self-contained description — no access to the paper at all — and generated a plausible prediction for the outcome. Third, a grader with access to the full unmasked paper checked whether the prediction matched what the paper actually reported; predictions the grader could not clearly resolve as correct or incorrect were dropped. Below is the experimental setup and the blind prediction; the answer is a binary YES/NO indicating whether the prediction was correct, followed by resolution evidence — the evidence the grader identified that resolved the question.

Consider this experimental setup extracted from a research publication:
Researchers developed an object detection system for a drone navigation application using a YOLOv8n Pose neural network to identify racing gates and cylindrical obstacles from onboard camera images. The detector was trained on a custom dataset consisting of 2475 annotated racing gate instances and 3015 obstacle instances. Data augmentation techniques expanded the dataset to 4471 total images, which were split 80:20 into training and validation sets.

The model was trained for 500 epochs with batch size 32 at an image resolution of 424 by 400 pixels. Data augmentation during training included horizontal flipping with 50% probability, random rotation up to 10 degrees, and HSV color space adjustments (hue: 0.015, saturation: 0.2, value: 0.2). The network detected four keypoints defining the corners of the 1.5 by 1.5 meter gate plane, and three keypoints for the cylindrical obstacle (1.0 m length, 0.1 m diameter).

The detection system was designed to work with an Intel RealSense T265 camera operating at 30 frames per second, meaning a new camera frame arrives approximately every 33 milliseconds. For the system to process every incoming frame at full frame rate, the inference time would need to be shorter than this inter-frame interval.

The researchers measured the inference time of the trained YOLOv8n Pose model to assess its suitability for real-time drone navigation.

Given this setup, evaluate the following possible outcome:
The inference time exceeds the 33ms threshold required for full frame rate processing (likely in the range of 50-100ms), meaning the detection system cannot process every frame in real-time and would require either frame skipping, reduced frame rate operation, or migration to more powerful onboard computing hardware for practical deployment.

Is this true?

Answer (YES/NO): NO